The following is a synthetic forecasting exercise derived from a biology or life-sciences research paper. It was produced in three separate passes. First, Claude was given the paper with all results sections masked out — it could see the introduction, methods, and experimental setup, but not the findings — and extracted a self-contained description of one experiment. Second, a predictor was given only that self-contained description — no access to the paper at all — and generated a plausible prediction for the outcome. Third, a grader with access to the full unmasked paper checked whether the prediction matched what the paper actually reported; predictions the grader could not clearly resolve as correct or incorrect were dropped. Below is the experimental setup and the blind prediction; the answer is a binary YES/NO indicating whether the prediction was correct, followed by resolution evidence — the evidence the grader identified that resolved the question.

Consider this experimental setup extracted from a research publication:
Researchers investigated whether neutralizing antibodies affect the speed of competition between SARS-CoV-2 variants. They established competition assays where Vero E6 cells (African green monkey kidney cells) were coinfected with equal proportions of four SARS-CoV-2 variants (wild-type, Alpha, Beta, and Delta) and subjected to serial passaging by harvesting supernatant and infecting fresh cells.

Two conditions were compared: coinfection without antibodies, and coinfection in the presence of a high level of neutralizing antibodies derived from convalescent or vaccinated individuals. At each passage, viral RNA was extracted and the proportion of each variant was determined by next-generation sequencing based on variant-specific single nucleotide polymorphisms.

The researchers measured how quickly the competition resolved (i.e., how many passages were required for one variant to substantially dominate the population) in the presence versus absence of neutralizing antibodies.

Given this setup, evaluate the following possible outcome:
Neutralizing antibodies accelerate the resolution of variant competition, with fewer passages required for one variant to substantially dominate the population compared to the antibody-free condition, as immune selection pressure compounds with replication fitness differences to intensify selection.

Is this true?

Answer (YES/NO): YES